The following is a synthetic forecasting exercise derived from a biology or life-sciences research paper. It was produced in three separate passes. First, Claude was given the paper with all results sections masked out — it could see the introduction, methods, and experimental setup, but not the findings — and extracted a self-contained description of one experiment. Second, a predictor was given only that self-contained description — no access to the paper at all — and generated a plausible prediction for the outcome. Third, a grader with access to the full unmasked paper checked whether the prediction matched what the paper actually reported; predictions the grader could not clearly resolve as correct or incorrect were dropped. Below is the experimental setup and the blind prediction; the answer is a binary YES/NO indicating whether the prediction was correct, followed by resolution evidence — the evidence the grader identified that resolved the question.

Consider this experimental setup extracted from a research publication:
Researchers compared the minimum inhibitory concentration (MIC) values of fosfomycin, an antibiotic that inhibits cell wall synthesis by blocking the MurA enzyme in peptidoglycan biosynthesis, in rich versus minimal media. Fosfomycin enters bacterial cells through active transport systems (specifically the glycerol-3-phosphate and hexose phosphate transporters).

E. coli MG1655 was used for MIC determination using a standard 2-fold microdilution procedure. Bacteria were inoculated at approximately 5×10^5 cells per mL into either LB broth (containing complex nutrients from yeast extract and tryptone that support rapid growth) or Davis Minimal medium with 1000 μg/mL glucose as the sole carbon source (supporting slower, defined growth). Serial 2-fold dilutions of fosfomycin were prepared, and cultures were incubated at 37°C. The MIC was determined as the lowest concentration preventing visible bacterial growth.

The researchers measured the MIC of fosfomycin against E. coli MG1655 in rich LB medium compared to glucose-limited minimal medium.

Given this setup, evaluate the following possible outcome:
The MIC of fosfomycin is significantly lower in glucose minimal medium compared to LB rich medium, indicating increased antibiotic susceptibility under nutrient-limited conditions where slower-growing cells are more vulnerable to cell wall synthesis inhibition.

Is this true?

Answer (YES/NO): NO